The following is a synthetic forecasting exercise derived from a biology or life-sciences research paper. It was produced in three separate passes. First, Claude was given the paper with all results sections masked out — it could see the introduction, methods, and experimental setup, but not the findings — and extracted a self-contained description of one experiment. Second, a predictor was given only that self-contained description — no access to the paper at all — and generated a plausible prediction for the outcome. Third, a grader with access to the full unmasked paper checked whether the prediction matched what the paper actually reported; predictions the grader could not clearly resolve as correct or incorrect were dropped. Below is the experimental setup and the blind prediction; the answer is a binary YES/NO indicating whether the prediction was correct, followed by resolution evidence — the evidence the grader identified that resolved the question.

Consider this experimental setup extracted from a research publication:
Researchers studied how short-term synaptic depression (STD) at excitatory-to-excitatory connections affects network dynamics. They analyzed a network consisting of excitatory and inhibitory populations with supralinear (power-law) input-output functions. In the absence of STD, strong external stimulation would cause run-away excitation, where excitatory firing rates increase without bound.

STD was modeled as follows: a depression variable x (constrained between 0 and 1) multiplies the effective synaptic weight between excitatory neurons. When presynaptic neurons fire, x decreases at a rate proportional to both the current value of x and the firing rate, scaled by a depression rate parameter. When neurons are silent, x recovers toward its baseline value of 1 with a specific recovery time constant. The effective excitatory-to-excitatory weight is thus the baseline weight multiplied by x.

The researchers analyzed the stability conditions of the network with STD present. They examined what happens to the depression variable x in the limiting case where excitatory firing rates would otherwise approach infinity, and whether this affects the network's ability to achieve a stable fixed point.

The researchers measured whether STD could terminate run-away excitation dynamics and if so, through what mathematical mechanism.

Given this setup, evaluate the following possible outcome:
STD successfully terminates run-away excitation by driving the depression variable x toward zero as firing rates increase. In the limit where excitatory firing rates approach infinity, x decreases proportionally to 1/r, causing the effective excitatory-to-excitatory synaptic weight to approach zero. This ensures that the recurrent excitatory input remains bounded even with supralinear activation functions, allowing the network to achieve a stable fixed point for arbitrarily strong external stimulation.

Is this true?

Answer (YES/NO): YES